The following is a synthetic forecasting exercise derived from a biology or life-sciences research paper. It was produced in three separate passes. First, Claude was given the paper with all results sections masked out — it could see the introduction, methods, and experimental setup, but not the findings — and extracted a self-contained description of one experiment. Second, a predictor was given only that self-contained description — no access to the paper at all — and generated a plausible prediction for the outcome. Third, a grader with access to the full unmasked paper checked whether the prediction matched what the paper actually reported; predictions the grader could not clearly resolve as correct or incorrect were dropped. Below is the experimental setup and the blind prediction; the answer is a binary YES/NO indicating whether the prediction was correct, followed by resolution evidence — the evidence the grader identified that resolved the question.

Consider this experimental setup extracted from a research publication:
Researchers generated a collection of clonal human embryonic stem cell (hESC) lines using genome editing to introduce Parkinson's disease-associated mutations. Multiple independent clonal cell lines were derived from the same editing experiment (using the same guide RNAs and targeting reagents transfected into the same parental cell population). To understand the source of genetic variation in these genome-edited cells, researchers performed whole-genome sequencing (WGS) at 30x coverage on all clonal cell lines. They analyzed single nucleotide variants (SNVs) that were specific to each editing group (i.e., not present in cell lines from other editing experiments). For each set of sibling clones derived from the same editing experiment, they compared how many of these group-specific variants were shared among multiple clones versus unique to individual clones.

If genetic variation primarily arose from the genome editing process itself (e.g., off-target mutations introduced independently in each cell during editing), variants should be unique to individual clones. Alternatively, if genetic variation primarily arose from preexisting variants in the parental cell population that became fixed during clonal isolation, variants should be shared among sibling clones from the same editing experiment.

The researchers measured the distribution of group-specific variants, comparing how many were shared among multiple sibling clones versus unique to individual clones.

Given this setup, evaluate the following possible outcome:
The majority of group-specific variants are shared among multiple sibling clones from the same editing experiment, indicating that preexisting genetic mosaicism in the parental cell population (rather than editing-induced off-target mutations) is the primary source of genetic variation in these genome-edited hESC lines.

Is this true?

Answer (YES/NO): NO